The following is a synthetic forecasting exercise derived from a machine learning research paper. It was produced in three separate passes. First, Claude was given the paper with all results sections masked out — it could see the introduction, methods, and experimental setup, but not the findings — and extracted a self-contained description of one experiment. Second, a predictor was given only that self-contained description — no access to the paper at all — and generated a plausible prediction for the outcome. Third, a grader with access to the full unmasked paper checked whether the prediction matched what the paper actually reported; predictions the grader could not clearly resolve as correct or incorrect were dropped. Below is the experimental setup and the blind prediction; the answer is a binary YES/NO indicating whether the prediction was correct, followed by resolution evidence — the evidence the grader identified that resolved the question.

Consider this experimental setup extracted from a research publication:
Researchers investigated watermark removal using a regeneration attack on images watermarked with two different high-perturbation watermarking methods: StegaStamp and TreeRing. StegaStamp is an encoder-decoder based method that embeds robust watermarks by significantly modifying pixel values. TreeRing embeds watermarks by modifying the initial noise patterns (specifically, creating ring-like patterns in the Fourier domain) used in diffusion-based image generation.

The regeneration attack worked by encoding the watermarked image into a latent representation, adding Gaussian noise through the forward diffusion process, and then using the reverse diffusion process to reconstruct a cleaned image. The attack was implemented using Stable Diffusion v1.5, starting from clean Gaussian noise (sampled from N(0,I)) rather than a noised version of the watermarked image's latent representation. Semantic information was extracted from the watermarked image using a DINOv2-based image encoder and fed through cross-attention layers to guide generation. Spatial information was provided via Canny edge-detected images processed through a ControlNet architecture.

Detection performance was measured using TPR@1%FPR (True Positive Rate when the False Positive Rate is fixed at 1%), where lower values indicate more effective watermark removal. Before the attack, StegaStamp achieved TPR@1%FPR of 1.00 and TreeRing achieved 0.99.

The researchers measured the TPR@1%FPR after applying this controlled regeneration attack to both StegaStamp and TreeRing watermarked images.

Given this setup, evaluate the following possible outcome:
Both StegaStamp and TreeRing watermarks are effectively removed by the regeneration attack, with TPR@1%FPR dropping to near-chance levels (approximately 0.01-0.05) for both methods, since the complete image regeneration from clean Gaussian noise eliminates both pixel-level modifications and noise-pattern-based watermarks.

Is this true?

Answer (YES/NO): NO